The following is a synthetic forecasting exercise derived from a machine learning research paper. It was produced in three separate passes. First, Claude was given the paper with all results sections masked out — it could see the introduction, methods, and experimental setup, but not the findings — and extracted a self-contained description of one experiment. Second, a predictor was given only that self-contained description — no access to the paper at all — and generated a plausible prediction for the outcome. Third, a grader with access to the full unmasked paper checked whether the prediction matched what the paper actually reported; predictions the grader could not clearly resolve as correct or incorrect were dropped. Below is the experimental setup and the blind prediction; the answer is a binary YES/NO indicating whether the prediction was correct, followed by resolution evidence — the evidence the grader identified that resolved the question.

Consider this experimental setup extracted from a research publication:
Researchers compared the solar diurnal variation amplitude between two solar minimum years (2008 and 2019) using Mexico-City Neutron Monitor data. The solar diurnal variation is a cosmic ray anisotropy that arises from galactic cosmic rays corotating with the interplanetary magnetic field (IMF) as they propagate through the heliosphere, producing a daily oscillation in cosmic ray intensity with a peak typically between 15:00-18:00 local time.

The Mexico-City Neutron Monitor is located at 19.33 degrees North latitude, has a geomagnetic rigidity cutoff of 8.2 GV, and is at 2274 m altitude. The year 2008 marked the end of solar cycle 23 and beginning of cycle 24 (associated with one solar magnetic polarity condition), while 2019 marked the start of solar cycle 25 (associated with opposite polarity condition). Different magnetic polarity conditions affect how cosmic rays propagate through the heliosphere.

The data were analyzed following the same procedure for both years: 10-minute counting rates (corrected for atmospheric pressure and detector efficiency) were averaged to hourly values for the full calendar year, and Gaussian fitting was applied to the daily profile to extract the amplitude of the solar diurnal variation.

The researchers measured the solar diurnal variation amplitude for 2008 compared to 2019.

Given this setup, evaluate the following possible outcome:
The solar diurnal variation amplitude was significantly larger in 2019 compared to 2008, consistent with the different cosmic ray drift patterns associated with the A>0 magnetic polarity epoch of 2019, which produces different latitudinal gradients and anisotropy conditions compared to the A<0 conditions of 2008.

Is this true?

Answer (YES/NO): NO